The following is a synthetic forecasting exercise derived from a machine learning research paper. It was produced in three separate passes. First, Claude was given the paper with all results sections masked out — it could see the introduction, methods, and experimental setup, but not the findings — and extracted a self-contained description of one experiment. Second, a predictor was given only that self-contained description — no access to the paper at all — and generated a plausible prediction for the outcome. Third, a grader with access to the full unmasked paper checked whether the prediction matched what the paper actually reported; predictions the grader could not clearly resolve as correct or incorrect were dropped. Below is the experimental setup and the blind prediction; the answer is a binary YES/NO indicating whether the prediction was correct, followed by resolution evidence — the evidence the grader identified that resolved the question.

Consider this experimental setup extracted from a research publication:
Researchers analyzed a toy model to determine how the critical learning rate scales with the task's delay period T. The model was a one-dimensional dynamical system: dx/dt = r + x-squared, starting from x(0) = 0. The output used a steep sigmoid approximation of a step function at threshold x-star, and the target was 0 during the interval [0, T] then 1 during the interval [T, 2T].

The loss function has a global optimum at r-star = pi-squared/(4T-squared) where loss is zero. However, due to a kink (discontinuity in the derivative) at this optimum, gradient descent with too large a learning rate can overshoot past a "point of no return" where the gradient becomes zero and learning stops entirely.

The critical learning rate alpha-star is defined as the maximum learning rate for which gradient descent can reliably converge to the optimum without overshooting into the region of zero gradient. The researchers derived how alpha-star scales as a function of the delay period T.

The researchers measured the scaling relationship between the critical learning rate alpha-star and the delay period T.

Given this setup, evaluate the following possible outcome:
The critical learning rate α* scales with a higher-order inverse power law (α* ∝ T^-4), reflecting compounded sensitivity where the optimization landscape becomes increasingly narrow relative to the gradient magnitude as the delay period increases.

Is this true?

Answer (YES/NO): NO